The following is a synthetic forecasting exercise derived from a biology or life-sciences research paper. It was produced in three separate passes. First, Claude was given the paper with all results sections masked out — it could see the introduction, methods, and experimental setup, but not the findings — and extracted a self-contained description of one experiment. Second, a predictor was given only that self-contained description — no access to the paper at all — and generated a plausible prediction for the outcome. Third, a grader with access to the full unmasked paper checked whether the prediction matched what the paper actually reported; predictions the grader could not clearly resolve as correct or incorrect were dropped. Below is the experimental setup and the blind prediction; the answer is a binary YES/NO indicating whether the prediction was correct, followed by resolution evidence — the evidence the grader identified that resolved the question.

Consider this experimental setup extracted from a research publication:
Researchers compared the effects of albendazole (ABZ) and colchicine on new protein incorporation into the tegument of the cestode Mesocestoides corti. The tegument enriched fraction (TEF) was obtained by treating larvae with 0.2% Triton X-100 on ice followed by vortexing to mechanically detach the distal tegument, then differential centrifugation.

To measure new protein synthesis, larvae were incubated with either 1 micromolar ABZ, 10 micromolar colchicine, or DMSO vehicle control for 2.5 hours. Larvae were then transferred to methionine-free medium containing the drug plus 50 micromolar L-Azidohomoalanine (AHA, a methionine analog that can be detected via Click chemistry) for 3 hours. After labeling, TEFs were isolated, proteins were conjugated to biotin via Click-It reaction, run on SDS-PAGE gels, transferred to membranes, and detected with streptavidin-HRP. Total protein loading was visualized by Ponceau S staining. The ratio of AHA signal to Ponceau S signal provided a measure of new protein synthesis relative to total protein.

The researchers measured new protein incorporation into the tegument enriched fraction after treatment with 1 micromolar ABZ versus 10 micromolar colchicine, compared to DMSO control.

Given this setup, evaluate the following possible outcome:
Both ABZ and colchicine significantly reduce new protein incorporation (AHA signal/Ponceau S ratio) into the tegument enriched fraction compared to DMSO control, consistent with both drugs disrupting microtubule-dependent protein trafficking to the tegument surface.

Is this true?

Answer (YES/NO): NO